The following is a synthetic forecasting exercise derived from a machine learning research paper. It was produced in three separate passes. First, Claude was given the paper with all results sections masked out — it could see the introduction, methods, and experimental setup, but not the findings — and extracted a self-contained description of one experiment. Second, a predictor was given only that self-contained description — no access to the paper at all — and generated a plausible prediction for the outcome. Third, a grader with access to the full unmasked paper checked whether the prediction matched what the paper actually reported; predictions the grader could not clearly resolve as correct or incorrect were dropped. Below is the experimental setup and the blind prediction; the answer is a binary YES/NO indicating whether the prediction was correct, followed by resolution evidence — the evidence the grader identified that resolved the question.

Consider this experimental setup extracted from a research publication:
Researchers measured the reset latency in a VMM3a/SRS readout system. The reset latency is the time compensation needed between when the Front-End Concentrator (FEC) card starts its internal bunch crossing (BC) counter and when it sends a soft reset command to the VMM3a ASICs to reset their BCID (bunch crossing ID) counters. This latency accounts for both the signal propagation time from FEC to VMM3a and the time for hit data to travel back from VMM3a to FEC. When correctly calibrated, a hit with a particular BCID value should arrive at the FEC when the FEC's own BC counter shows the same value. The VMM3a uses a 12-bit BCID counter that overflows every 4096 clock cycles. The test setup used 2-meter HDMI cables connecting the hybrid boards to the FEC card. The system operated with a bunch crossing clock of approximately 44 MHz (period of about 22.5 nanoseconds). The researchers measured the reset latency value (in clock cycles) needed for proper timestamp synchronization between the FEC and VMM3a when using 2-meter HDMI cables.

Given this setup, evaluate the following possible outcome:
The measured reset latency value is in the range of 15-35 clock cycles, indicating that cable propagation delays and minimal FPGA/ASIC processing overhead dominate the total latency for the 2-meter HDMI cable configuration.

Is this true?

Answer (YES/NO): NO